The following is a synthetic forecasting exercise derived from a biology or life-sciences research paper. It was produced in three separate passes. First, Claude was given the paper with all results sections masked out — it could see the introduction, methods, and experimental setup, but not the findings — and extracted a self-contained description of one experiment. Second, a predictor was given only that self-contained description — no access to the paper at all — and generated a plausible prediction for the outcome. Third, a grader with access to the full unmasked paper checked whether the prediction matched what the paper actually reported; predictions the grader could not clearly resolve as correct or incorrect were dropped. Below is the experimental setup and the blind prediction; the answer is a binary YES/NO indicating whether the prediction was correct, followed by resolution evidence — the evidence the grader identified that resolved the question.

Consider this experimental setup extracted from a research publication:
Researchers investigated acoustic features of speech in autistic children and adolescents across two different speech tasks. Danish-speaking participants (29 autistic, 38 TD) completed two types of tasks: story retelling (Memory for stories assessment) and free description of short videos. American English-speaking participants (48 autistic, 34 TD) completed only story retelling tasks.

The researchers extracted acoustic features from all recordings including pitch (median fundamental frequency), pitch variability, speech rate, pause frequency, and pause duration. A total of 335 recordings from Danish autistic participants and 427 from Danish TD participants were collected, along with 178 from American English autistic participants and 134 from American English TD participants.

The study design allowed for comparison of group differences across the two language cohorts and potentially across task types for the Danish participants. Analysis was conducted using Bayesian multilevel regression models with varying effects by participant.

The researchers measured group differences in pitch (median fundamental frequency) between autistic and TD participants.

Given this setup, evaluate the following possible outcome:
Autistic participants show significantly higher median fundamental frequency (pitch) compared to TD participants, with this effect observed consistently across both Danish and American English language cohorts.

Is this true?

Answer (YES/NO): YES